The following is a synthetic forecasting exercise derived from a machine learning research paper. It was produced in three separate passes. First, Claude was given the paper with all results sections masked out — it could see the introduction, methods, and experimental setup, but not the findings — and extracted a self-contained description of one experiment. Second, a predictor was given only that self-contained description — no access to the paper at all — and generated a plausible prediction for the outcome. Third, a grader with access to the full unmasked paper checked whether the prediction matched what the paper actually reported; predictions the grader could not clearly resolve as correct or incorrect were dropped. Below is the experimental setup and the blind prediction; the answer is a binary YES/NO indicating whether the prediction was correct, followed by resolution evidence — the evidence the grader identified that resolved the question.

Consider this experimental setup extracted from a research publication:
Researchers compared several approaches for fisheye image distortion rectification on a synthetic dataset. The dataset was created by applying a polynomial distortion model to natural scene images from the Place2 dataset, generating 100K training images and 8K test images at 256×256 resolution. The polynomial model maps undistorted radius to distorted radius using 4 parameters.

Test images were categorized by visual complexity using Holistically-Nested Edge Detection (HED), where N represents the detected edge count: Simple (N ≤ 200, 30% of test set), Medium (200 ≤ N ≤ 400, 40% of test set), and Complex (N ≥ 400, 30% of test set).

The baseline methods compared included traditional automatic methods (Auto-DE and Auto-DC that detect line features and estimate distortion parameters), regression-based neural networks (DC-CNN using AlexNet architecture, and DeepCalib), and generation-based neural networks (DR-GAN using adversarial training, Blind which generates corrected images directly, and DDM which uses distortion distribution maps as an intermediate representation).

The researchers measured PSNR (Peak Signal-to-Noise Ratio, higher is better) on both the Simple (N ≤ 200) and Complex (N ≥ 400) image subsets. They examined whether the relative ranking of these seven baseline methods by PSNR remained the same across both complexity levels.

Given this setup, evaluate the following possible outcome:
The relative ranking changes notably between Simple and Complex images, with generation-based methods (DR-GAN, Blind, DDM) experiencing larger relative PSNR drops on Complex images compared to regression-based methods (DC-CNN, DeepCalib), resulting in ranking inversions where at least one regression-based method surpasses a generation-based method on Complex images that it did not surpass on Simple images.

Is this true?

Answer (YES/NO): NO